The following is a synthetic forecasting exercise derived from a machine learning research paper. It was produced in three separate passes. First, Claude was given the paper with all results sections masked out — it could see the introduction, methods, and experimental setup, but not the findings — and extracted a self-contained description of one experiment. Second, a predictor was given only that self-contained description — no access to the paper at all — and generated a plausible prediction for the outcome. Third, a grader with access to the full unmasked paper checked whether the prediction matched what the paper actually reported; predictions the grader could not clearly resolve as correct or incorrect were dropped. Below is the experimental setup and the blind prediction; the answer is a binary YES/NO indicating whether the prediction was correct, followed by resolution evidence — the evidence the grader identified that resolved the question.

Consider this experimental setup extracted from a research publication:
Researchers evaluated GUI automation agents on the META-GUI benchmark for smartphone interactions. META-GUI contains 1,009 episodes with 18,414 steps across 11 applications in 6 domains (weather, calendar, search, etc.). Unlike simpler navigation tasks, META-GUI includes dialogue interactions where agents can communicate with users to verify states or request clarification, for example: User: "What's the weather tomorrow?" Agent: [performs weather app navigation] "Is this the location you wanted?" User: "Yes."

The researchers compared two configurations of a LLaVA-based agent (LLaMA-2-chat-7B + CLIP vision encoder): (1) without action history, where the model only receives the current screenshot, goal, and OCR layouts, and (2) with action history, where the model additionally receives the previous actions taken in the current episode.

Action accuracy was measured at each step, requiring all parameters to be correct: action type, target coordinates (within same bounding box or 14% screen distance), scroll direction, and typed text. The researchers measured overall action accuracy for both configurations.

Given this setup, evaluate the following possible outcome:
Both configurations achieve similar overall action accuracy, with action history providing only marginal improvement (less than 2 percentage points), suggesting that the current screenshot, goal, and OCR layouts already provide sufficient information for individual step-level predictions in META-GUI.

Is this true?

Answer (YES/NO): NO